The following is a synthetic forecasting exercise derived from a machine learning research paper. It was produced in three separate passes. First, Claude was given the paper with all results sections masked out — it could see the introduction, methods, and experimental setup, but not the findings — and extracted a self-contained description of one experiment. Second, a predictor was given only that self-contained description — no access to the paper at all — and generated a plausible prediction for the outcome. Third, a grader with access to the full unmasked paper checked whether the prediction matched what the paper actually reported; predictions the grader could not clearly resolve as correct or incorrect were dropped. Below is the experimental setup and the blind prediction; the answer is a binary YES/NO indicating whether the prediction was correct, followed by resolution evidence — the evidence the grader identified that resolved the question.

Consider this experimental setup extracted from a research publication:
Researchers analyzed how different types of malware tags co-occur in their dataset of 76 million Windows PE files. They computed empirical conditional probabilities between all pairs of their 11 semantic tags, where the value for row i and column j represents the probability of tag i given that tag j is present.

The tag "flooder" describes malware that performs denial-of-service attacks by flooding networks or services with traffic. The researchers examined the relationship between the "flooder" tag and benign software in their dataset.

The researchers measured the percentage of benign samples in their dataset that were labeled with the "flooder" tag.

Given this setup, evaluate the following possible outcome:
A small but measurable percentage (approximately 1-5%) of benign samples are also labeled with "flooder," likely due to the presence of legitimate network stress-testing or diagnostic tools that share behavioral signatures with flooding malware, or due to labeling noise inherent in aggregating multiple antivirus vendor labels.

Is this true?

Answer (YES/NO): NO